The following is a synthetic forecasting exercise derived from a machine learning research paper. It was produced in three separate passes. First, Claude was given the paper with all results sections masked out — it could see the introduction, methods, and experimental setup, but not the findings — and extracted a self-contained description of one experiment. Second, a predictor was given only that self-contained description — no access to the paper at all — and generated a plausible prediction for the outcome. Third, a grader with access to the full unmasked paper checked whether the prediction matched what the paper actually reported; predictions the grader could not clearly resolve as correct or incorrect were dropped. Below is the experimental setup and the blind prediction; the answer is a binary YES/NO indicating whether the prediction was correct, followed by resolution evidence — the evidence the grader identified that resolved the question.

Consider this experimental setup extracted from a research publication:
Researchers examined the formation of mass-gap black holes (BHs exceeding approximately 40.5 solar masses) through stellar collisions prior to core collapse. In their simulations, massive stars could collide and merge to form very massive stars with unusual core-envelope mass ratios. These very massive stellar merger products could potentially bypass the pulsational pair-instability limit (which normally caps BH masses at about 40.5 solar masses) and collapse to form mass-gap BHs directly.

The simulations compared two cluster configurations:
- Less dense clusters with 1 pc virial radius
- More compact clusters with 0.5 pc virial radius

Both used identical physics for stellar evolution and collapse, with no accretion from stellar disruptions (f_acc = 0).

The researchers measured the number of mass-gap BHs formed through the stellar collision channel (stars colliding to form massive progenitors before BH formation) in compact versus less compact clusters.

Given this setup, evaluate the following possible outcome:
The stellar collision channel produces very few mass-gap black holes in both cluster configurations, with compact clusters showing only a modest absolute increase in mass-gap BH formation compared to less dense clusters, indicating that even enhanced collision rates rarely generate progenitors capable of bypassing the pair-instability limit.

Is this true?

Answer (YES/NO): NO